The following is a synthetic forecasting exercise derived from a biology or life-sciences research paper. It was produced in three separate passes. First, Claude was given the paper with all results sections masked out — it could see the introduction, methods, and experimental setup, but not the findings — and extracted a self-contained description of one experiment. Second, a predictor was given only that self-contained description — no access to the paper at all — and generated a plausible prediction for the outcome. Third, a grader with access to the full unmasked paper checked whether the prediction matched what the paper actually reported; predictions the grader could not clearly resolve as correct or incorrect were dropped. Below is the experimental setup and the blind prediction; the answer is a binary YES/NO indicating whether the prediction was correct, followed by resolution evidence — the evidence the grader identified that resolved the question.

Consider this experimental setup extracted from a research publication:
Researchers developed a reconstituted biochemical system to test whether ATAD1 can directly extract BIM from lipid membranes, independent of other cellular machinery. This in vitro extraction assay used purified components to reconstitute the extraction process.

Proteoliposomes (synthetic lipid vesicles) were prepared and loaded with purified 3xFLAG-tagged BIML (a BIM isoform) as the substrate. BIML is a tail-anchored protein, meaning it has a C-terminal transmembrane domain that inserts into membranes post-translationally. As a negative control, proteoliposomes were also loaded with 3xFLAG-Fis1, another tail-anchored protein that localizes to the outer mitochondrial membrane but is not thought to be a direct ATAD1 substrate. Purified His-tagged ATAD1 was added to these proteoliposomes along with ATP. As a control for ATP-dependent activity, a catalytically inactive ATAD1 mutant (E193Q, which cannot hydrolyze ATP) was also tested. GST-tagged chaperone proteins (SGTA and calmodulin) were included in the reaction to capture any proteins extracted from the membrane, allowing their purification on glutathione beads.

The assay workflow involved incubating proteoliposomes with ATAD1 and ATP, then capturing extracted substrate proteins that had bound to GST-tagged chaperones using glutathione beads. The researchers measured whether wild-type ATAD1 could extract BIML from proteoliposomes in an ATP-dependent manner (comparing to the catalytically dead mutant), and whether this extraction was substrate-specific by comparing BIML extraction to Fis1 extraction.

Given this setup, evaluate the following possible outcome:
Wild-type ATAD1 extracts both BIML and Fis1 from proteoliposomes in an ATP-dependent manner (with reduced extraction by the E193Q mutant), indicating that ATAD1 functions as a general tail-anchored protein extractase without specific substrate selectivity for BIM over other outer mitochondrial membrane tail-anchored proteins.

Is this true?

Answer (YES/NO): NO